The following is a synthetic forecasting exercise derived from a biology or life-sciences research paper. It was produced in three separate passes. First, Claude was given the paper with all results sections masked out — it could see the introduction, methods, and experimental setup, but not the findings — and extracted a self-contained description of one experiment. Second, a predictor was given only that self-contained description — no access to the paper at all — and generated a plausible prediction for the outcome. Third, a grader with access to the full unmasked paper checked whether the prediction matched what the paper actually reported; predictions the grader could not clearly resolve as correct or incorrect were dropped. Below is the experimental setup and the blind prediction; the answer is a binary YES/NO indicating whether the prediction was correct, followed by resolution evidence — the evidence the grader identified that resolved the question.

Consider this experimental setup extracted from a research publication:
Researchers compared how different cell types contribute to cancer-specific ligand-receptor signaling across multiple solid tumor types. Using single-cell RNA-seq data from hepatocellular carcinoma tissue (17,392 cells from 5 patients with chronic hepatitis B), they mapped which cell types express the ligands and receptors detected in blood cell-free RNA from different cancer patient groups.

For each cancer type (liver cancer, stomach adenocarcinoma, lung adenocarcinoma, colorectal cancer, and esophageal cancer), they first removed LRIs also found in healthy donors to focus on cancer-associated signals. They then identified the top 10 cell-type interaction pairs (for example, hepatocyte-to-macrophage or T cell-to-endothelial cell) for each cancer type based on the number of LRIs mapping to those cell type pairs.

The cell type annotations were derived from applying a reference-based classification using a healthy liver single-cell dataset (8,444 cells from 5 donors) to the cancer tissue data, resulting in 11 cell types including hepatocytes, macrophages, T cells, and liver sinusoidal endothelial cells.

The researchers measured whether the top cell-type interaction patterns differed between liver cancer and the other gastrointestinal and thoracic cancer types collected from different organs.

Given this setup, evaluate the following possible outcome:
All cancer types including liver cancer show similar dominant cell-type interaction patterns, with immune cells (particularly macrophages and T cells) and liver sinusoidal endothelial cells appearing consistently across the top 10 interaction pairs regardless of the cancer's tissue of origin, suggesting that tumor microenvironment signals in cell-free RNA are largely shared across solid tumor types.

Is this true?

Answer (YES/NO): NO